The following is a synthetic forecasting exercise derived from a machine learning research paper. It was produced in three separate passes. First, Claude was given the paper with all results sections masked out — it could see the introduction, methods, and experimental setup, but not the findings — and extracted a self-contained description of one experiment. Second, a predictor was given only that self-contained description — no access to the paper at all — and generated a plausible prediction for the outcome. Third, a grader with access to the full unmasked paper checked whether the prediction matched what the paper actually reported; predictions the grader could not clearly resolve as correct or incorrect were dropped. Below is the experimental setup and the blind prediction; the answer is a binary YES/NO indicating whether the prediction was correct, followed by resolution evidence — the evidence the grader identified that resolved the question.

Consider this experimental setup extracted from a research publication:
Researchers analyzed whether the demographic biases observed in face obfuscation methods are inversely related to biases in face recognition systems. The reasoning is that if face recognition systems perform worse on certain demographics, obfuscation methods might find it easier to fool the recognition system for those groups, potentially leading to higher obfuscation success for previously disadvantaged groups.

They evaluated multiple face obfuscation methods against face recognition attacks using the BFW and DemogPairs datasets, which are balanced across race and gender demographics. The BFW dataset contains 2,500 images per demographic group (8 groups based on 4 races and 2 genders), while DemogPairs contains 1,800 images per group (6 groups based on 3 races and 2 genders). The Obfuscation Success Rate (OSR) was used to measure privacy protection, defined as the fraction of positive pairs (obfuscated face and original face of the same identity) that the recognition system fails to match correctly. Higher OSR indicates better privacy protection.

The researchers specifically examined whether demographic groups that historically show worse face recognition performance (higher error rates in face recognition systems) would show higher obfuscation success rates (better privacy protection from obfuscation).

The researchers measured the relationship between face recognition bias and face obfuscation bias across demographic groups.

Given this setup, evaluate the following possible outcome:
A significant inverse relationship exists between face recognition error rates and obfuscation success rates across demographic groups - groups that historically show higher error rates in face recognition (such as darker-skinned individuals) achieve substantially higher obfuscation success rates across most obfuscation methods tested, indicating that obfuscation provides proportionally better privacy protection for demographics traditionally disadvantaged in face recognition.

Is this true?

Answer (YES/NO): NO